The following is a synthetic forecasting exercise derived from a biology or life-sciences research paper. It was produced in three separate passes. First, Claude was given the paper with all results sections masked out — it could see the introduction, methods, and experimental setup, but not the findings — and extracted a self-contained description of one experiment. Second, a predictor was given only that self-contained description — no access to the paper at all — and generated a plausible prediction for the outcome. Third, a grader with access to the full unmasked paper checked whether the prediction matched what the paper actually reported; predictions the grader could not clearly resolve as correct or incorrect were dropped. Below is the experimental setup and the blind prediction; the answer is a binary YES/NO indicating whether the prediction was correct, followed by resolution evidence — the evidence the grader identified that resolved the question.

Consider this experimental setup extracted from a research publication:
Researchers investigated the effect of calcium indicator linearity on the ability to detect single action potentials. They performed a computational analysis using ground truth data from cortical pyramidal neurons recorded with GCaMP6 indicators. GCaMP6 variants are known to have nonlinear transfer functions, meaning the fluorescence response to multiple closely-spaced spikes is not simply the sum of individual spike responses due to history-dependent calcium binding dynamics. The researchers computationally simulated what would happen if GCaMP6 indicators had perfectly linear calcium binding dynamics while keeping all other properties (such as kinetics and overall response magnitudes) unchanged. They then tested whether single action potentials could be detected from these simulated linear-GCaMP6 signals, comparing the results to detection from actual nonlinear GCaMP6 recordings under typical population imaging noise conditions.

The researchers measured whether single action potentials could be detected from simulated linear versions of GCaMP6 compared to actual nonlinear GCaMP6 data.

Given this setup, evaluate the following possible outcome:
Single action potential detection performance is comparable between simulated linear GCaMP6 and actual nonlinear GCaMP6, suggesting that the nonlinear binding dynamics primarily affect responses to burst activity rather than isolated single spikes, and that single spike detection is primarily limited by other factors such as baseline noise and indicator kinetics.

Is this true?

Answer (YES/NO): NO